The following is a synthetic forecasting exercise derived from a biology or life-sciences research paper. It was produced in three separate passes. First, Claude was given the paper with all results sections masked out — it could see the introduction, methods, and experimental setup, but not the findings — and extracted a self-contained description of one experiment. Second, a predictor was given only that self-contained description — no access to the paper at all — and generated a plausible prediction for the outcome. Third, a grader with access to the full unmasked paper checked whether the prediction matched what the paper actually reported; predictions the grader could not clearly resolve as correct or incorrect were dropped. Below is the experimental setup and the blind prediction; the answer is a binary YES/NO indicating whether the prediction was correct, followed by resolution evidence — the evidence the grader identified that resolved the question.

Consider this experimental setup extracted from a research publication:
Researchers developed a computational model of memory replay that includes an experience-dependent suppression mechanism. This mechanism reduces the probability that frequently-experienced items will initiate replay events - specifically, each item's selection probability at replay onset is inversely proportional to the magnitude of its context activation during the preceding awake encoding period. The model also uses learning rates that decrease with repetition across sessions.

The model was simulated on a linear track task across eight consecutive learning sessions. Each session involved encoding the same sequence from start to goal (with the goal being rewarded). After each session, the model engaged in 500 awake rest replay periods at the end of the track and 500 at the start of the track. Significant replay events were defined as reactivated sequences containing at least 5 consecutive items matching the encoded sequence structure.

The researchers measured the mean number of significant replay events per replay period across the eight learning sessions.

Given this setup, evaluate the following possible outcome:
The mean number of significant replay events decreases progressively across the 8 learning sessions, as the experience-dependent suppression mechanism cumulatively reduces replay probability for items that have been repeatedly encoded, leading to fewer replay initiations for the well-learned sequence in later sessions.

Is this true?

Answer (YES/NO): NO